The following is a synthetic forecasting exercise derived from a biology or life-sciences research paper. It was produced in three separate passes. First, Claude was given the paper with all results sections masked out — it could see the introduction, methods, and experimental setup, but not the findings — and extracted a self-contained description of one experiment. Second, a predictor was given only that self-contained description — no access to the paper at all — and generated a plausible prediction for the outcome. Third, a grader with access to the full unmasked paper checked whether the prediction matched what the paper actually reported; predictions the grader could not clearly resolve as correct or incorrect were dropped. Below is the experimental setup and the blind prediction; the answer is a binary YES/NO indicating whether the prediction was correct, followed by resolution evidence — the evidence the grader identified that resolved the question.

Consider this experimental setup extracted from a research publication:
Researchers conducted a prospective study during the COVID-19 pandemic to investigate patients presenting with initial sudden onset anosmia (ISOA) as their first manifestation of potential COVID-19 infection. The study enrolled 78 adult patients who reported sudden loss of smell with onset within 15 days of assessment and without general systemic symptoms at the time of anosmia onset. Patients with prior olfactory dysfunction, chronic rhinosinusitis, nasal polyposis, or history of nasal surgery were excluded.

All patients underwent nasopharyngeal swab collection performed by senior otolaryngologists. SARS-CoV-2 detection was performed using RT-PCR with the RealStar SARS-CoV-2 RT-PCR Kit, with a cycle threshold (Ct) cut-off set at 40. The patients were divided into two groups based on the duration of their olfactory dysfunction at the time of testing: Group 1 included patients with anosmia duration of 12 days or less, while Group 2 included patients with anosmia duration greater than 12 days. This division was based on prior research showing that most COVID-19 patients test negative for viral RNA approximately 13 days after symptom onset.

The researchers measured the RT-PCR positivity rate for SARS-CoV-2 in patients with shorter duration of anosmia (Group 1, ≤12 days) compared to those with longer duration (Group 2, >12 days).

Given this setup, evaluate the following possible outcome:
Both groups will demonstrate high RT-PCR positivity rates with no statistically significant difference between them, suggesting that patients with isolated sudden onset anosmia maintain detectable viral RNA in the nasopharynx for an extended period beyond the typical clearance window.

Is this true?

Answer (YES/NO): NO